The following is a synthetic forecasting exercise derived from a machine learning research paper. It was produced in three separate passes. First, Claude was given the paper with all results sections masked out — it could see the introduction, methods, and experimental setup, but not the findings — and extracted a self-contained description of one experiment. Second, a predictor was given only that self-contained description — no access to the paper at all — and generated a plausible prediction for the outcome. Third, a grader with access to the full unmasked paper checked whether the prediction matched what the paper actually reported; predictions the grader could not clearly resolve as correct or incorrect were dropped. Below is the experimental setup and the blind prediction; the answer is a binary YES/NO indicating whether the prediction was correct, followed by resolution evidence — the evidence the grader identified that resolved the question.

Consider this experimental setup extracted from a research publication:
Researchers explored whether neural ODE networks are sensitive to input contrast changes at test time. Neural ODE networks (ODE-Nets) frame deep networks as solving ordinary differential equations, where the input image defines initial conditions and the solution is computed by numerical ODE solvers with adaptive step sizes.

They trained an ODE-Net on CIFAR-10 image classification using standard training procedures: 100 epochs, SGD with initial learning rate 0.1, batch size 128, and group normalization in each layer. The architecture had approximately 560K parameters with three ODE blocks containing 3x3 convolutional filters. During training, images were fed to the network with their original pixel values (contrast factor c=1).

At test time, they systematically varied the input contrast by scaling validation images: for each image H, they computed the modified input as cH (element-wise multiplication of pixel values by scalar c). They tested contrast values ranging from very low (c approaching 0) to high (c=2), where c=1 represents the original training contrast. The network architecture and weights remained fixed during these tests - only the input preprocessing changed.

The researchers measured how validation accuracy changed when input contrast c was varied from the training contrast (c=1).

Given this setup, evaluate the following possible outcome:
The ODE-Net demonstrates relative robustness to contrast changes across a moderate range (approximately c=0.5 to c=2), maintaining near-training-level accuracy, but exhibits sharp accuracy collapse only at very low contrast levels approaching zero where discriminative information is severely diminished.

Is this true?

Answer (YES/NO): NO